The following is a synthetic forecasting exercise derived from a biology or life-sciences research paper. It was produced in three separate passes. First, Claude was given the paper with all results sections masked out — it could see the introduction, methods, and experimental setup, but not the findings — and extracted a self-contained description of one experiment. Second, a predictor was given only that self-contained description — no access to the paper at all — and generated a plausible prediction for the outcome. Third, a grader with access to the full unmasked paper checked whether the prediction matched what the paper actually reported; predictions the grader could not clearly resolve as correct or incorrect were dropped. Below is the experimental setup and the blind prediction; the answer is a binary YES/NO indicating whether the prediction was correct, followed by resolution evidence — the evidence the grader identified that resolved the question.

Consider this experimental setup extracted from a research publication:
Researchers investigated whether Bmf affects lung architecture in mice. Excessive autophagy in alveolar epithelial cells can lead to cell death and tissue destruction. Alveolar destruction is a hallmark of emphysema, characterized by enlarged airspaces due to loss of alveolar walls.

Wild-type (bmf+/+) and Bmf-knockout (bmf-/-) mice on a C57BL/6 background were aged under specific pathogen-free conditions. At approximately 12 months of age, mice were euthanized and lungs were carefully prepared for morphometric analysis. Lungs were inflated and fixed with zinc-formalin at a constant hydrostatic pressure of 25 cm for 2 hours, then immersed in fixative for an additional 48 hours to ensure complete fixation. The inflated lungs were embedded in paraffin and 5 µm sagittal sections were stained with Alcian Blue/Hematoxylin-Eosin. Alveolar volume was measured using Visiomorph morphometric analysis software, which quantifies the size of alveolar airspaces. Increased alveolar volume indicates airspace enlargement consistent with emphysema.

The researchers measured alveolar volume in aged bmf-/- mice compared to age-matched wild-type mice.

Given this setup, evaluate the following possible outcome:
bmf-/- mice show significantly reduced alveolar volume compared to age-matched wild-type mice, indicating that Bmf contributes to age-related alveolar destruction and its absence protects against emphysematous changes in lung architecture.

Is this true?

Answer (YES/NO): NO